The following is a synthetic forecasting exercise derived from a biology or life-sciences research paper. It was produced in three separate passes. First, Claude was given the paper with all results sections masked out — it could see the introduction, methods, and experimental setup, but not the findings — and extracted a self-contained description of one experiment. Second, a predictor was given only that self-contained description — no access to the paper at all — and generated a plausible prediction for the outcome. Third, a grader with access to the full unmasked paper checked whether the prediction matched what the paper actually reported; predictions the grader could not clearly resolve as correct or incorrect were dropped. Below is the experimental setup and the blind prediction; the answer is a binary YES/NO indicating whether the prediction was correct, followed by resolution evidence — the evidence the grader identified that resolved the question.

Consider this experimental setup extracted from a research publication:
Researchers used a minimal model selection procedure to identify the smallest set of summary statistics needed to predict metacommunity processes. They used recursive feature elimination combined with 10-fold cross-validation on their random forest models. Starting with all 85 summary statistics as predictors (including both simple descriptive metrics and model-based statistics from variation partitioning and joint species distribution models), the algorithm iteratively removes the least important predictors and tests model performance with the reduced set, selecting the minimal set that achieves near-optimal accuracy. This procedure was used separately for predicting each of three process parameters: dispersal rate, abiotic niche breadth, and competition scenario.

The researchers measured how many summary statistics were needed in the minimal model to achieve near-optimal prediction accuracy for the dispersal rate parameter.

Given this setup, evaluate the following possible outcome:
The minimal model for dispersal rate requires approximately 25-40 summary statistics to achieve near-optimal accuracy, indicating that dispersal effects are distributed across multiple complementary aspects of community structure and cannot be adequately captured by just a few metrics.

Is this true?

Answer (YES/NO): YES